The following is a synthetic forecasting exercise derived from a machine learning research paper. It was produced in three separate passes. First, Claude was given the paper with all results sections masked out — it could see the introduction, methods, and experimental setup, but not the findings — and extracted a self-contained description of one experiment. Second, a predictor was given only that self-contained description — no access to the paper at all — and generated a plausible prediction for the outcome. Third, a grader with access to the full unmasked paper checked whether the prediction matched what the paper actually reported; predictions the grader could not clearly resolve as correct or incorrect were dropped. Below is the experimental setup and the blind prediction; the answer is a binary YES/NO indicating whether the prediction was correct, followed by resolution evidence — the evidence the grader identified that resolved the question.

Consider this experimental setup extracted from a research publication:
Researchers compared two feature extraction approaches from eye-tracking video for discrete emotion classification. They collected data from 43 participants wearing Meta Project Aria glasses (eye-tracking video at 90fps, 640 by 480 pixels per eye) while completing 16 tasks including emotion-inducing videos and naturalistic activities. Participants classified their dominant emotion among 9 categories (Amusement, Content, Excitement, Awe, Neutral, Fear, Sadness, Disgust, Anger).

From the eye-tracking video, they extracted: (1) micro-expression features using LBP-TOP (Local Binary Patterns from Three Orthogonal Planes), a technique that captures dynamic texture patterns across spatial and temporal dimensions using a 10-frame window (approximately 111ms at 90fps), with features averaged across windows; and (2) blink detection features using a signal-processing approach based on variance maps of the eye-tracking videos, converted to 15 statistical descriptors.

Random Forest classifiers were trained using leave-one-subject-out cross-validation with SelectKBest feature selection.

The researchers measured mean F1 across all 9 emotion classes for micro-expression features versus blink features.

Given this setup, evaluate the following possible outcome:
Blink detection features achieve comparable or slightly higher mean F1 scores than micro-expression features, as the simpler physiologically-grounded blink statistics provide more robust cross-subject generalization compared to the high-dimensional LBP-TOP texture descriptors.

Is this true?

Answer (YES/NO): NO